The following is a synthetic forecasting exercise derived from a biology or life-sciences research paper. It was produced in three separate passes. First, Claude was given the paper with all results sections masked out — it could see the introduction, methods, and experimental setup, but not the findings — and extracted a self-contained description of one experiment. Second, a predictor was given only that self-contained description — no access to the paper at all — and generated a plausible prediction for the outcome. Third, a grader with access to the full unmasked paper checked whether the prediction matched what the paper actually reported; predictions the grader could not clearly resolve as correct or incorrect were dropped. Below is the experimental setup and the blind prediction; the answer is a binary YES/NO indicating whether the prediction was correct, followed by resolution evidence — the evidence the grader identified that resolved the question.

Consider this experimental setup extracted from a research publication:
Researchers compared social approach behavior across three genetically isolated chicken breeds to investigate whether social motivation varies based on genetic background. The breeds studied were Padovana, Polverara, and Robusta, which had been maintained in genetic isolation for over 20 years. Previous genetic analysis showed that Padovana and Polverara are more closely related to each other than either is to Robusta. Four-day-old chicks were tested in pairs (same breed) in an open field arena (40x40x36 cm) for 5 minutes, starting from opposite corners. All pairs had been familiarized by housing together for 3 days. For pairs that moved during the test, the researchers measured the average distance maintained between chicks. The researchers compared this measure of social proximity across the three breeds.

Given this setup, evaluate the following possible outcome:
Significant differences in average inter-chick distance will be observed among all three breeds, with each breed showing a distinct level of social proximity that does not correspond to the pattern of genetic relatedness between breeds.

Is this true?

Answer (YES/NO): NO